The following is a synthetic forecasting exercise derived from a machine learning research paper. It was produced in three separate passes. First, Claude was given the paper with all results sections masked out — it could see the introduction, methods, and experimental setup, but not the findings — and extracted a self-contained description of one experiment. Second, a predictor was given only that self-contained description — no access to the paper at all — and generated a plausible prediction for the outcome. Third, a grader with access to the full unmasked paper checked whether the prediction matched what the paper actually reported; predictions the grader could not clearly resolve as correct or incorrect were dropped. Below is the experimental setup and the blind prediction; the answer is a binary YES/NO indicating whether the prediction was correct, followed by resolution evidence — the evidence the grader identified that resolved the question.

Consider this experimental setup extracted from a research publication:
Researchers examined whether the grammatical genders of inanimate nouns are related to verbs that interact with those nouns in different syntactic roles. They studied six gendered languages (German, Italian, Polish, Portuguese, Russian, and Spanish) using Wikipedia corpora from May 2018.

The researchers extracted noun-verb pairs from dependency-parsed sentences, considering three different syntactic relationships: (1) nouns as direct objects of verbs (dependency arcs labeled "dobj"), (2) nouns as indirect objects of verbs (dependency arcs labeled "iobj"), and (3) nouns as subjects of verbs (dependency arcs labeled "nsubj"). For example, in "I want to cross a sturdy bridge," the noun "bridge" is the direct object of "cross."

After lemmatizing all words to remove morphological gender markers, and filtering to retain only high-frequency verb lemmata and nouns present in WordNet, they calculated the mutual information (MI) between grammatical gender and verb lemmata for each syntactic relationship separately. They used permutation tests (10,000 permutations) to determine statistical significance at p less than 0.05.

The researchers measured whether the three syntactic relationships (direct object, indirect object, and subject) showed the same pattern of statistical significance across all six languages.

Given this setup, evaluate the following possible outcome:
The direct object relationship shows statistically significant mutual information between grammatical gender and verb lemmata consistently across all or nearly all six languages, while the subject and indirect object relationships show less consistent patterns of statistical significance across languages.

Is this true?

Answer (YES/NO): NO